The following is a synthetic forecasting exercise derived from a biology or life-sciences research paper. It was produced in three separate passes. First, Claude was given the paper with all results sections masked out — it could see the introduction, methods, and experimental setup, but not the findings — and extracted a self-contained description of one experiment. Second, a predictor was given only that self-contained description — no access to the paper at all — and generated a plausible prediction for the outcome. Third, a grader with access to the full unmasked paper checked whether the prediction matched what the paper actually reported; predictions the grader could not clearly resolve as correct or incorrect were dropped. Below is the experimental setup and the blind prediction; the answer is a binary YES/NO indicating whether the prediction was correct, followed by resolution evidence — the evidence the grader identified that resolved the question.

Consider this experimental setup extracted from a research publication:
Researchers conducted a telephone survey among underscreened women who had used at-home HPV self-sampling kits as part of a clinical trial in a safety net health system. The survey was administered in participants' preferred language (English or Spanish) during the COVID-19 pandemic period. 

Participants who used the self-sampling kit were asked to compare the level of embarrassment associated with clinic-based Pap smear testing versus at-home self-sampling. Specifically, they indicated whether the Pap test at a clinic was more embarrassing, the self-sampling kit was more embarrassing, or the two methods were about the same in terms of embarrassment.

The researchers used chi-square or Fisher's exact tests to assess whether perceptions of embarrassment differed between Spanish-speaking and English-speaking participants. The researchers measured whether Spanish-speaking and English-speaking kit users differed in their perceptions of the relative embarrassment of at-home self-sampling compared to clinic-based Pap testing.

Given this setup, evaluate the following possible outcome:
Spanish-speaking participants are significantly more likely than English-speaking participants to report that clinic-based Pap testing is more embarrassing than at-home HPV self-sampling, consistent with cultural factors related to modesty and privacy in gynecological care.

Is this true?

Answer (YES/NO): YES